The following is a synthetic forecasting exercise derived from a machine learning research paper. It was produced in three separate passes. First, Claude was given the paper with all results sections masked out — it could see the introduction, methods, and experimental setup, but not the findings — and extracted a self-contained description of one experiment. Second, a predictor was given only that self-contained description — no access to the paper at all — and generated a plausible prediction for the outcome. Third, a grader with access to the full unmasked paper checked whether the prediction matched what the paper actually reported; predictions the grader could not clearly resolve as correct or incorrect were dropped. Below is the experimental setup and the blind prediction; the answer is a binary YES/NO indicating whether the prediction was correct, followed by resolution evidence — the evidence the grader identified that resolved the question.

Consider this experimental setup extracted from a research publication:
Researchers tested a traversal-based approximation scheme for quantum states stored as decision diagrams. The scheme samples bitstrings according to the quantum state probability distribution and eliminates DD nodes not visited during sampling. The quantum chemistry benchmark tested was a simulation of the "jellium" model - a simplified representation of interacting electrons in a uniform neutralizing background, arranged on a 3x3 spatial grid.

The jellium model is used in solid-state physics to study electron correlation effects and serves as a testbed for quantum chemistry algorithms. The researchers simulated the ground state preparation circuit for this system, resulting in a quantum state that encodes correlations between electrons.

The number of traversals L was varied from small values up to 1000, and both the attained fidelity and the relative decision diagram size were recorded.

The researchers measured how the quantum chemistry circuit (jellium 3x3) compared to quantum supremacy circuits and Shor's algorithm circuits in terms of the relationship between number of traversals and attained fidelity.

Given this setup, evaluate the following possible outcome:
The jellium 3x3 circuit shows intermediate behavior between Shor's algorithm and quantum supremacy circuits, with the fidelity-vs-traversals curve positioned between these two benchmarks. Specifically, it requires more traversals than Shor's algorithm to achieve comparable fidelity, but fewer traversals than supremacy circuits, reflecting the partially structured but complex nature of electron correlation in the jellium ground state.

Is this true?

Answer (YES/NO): NO